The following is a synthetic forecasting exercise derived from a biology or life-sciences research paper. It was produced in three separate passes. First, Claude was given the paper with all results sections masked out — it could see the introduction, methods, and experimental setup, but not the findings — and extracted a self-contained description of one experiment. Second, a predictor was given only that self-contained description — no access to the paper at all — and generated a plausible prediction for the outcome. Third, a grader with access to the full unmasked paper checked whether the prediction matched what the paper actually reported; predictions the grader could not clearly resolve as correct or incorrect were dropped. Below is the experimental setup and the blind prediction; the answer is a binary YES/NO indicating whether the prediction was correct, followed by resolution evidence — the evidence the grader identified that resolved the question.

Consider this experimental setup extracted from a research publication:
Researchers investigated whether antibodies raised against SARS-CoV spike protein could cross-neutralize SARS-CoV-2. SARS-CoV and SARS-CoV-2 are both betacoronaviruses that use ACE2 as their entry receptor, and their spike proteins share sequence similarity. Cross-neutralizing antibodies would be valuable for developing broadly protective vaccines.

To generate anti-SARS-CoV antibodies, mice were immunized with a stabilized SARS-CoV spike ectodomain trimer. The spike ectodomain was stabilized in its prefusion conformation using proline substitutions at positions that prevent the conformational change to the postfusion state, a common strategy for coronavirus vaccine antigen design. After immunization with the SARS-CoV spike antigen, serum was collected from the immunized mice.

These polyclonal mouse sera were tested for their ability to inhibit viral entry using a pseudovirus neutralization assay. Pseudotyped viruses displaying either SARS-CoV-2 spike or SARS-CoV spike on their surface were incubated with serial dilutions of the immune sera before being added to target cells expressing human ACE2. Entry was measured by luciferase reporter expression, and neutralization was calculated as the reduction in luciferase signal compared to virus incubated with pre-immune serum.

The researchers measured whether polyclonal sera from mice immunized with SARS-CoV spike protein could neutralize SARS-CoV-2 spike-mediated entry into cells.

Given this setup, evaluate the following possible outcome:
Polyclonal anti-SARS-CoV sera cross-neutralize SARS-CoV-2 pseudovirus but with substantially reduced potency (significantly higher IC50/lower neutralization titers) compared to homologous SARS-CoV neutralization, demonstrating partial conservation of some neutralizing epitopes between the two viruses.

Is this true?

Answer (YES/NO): NO